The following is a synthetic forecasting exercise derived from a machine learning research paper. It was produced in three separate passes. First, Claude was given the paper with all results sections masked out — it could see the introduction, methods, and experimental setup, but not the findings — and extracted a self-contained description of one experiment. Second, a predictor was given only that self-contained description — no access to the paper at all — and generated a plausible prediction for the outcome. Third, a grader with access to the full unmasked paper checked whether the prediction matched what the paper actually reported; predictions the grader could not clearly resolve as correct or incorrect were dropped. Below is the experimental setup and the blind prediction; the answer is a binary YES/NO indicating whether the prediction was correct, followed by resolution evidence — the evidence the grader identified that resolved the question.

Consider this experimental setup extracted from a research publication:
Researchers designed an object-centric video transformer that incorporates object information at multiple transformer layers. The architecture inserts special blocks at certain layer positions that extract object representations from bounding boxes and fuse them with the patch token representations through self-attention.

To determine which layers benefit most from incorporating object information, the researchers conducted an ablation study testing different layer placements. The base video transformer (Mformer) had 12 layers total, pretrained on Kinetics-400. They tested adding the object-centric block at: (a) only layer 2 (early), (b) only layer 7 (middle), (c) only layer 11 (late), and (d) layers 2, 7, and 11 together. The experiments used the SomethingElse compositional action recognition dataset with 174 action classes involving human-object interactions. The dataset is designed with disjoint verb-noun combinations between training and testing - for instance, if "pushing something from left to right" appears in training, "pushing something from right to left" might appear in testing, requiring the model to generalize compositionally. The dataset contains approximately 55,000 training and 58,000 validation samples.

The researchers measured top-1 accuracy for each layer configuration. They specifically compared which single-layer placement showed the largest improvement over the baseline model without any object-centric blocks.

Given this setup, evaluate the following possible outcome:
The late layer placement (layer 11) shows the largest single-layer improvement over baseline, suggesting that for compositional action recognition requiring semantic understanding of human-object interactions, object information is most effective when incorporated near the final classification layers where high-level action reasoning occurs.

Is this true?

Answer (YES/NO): NO